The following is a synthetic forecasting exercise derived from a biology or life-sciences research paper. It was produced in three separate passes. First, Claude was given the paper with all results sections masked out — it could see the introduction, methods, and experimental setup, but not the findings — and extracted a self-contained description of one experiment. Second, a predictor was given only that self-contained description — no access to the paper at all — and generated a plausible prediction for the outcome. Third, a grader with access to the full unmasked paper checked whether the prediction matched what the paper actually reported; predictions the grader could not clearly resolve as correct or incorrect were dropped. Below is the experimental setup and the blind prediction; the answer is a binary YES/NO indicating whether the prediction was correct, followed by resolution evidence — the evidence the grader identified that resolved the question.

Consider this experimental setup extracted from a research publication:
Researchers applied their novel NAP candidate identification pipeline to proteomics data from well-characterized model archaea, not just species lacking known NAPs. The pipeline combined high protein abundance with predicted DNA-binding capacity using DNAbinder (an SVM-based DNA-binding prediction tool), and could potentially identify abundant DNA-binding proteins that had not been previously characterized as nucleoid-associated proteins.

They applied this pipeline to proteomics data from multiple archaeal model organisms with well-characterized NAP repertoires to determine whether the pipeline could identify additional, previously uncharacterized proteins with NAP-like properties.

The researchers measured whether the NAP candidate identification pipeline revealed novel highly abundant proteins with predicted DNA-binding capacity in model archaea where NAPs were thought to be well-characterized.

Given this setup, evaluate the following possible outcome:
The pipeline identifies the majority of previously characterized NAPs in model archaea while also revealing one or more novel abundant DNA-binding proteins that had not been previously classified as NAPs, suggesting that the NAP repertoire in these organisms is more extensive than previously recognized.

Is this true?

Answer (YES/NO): NO